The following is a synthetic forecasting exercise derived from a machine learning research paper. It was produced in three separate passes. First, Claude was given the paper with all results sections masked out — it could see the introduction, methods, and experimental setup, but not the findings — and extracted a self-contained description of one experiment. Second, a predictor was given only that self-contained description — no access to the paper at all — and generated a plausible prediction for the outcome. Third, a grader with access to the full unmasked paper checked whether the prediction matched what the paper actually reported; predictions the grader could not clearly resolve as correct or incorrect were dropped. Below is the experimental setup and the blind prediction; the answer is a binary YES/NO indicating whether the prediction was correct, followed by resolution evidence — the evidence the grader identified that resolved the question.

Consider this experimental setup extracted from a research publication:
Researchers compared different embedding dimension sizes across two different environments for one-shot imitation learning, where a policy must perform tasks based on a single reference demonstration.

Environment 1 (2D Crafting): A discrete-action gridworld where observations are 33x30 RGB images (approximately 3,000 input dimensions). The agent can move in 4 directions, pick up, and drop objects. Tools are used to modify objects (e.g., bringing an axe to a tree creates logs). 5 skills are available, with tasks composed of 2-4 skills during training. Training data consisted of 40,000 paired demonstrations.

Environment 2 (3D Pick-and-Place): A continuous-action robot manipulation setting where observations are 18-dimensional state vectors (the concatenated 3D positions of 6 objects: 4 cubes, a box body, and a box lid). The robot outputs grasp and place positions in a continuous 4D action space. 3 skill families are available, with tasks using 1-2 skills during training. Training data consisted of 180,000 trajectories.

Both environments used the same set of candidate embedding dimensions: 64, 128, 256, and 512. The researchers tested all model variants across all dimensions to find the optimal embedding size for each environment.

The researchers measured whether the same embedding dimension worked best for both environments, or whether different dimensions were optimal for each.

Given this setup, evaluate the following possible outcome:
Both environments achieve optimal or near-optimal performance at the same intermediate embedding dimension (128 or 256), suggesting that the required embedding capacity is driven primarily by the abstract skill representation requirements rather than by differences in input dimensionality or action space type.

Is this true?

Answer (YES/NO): NO